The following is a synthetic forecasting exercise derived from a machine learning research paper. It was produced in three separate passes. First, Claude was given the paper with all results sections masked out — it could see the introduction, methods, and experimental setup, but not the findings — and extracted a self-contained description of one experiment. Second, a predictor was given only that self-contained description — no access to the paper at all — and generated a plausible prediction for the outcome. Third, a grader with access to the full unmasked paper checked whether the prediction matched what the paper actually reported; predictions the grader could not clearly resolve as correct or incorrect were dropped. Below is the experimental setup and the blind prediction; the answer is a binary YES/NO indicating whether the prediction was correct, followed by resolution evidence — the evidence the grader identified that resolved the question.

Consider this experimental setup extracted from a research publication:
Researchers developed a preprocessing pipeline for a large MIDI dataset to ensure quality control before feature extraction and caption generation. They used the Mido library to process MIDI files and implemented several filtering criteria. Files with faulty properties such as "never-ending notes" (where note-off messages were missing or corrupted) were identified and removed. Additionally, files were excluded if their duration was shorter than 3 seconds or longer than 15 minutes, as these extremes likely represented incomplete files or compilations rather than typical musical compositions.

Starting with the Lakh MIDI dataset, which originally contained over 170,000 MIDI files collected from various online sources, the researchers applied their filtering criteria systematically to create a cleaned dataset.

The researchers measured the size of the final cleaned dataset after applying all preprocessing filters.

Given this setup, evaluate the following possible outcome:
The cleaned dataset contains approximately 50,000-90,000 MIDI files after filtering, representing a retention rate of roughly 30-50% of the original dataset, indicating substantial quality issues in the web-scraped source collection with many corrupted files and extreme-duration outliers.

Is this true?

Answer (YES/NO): NO